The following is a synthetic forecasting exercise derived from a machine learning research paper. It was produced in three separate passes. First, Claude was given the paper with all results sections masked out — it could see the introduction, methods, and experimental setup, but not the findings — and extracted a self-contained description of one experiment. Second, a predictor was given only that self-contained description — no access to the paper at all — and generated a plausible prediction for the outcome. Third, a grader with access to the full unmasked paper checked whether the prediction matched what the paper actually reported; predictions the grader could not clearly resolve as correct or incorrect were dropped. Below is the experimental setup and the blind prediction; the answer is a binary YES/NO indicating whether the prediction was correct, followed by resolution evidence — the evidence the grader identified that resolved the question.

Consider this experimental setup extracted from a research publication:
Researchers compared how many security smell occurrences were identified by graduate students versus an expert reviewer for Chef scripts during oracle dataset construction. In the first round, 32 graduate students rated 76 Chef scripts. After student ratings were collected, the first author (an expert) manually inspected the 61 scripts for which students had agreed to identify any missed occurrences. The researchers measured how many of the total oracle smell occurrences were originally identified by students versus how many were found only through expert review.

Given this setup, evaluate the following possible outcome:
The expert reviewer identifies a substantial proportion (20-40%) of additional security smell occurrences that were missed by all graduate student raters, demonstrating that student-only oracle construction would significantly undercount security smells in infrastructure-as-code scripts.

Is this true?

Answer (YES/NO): NO